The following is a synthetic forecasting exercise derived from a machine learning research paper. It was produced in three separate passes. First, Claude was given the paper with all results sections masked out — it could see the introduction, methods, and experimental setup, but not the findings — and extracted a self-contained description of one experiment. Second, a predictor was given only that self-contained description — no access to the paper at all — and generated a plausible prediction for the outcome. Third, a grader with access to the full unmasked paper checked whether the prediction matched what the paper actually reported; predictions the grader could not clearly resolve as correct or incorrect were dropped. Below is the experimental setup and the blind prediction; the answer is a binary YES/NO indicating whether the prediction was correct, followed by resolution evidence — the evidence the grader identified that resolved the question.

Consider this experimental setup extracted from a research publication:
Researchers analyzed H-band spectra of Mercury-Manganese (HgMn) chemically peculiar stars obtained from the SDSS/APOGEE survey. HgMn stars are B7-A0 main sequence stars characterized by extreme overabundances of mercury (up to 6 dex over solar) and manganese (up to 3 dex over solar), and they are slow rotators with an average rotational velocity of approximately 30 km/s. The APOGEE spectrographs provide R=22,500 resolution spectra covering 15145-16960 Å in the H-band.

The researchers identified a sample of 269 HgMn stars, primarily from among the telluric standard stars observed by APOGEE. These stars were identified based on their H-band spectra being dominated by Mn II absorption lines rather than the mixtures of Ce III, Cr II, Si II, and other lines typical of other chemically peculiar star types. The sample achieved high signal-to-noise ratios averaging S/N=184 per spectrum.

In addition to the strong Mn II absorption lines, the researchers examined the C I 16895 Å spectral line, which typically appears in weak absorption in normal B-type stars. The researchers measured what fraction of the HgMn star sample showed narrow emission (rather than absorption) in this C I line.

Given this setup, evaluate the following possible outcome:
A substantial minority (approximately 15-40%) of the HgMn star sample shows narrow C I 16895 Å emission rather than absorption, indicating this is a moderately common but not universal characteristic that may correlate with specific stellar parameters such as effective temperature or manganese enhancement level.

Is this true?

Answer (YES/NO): NO